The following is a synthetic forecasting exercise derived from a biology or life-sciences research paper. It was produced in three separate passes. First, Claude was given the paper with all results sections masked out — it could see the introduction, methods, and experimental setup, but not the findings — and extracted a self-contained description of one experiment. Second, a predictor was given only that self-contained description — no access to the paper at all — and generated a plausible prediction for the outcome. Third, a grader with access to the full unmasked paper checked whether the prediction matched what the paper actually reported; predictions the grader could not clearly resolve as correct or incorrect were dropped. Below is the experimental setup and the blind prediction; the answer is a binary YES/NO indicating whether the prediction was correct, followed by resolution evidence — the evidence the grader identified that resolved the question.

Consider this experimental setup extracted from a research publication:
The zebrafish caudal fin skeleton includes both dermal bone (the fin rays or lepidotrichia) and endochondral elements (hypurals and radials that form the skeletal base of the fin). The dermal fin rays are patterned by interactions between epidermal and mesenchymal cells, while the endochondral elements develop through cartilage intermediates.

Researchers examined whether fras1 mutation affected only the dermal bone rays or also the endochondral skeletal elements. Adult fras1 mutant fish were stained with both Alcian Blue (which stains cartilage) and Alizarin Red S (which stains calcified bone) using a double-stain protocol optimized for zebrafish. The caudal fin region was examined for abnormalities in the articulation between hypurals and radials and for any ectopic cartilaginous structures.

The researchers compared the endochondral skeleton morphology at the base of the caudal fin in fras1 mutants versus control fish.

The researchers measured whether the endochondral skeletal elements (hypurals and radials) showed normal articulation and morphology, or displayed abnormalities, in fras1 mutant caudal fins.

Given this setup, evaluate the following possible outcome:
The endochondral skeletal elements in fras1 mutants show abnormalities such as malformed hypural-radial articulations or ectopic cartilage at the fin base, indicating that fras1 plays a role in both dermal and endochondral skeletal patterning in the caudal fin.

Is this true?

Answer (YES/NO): YES